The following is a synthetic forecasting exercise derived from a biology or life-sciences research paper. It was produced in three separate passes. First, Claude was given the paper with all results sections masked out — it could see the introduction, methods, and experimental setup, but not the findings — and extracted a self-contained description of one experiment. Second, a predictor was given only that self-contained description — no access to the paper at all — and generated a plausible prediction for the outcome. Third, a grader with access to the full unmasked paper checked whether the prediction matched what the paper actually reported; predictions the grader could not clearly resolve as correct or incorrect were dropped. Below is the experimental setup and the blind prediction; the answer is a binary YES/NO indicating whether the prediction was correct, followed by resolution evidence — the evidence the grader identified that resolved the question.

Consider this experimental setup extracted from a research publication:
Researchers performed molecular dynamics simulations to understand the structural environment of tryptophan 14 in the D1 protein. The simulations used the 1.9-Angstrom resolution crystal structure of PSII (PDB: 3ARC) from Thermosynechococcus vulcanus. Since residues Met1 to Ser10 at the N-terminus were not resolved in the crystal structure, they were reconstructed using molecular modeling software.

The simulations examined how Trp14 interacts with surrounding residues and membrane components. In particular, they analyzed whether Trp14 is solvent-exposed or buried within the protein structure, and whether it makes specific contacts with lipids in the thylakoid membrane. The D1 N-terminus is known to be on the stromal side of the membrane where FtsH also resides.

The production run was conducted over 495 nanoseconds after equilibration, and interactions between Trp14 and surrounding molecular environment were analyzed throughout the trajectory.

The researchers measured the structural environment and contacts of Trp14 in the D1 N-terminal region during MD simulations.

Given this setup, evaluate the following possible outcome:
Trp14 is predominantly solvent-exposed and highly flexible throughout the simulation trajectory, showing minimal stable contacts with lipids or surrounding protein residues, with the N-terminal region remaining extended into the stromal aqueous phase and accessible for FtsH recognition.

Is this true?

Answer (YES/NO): NO